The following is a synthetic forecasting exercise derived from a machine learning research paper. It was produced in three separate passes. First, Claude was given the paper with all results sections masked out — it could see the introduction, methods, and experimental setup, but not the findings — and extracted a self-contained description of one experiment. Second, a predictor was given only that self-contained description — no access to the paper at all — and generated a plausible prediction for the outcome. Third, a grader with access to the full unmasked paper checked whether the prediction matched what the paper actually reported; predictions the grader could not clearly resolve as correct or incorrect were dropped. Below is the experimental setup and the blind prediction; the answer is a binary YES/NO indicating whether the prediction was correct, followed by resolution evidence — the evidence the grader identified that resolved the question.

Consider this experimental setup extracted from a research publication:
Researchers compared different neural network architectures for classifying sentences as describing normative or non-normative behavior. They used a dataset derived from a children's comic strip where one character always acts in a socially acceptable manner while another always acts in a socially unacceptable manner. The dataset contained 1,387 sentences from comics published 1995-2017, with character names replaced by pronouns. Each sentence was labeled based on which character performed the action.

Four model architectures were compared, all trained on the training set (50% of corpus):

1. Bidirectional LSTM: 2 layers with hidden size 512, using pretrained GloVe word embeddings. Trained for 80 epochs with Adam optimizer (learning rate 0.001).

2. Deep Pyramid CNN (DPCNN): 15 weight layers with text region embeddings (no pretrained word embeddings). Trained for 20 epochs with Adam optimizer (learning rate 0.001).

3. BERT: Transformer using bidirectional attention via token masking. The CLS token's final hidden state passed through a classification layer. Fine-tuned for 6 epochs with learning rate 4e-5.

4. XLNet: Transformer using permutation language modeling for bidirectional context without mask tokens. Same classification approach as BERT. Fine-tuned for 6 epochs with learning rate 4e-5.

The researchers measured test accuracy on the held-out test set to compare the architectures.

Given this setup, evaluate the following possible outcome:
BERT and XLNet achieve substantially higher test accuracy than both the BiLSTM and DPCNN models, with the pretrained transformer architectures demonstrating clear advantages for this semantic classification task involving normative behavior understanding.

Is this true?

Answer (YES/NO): NO